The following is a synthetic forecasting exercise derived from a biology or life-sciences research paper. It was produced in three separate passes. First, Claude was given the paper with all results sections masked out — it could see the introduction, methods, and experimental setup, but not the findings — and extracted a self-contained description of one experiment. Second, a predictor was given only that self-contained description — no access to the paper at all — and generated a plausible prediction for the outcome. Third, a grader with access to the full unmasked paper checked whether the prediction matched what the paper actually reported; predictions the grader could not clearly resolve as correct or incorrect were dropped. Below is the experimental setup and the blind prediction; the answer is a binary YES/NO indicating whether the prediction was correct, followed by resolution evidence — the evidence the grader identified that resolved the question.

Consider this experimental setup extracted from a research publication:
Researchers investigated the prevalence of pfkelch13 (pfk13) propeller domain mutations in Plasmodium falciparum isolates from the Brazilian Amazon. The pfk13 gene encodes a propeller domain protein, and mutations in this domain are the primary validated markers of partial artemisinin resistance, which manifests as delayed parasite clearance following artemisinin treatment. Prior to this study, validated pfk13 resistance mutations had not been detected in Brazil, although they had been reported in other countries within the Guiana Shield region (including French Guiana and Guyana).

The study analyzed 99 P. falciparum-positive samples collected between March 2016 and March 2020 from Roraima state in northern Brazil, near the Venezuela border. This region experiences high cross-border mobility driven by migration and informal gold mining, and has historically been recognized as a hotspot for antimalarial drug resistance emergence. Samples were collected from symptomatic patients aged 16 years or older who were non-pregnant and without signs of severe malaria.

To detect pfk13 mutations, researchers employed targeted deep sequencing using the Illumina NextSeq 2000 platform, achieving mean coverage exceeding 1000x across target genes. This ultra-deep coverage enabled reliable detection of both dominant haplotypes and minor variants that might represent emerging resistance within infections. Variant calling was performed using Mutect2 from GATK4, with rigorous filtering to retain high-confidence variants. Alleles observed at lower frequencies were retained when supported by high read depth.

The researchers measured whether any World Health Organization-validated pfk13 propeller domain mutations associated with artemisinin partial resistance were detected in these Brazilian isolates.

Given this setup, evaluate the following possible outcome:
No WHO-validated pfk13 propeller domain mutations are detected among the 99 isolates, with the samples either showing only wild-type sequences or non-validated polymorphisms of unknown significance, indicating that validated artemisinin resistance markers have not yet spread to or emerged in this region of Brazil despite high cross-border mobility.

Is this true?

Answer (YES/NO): YES